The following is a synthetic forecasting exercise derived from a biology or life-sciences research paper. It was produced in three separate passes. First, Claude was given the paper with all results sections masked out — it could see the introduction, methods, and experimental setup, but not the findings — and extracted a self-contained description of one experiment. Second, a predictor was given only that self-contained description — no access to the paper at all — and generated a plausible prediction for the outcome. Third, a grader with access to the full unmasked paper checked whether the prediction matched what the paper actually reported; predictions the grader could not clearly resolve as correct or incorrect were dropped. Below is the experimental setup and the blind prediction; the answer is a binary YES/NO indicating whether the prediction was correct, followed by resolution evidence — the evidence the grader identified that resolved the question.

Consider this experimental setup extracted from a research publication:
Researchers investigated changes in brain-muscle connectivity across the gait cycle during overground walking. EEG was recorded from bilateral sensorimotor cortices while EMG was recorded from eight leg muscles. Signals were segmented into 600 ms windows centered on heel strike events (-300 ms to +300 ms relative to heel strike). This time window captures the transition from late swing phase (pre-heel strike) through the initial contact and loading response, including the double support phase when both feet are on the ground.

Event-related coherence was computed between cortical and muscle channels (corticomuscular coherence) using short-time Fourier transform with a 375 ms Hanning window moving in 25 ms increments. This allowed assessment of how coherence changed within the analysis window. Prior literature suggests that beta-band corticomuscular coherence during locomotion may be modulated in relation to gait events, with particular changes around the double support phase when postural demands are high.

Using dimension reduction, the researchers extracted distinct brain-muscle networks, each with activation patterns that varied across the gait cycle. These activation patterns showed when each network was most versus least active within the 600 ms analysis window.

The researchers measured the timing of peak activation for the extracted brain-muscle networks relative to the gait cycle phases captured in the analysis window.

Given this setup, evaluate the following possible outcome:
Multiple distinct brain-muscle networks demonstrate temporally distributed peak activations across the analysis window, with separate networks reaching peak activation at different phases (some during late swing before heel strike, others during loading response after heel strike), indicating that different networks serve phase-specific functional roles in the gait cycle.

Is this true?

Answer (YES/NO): YES